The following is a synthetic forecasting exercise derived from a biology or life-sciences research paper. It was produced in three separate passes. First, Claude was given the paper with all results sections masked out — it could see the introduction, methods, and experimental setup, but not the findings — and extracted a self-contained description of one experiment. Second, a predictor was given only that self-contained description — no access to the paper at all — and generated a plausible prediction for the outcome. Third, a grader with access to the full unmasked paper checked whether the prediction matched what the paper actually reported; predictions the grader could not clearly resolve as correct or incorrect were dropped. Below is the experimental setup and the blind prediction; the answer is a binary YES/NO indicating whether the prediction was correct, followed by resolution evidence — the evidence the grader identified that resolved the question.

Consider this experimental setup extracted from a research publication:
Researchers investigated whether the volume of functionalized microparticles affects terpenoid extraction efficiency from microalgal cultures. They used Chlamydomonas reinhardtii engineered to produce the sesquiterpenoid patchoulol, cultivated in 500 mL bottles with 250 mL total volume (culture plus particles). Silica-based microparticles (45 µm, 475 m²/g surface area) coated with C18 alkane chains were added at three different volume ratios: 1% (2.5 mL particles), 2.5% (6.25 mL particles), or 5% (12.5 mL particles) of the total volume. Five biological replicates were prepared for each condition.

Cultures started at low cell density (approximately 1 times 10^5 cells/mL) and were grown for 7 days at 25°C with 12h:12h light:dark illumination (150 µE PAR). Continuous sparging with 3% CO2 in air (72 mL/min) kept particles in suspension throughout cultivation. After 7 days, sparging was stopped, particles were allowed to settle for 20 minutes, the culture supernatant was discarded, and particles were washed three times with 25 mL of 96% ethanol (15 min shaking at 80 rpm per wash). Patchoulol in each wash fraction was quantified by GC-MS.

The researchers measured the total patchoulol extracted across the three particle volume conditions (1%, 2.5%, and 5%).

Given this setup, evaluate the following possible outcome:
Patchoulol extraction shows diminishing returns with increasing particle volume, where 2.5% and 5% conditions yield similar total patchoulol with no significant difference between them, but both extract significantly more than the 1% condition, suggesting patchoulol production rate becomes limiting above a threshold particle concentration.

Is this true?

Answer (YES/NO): NO